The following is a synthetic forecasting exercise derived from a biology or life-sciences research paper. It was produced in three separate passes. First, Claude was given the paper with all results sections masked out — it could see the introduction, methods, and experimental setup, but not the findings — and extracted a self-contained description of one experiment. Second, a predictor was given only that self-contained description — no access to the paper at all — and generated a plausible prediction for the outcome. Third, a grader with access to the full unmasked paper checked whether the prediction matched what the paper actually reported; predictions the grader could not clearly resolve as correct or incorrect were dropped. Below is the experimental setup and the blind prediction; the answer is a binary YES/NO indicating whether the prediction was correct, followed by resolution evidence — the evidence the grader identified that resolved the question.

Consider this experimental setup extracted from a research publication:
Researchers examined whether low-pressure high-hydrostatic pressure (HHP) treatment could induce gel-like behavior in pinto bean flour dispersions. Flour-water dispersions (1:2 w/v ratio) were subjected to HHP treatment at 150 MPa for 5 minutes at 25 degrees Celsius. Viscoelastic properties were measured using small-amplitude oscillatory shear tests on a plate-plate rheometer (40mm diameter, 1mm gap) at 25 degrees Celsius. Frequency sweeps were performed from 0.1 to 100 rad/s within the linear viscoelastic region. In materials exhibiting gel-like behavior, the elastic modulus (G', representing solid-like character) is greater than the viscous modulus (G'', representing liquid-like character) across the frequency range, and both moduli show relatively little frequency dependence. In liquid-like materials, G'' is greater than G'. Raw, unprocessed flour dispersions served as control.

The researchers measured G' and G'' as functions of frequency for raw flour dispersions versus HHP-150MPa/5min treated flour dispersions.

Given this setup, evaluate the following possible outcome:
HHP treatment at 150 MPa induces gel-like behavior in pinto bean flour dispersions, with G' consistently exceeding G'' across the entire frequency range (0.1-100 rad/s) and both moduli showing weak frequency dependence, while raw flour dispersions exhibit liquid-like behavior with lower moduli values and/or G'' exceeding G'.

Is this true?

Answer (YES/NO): NO